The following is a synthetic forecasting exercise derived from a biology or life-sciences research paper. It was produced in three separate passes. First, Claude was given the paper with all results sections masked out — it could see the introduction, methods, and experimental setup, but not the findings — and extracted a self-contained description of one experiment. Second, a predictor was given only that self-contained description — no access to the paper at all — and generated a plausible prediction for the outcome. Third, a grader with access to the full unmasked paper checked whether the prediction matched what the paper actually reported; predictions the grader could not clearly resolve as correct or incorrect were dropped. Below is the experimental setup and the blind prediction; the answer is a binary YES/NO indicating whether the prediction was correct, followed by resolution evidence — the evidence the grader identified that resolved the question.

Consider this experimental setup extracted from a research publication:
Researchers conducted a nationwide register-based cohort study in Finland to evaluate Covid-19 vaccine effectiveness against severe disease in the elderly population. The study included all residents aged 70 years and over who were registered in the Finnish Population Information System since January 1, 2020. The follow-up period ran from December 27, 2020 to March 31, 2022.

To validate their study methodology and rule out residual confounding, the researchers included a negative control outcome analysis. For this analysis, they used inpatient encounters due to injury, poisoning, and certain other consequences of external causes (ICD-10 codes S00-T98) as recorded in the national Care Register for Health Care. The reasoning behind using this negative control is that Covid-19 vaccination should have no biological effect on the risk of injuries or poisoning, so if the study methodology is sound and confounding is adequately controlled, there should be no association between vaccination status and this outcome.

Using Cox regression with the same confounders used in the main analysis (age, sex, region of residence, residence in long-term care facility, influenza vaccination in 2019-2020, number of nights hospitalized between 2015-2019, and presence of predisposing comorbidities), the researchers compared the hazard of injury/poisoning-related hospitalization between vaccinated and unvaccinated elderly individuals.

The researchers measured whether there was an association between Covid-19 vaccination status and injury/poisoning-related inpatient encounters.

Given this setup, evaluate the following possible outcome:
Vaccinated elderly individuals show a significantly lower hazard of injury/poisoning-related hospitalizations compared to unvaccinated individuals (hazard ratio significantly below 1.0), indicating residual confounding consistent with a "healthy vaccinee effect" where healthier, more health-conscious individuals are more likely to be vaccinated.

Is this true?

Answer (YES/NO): NO